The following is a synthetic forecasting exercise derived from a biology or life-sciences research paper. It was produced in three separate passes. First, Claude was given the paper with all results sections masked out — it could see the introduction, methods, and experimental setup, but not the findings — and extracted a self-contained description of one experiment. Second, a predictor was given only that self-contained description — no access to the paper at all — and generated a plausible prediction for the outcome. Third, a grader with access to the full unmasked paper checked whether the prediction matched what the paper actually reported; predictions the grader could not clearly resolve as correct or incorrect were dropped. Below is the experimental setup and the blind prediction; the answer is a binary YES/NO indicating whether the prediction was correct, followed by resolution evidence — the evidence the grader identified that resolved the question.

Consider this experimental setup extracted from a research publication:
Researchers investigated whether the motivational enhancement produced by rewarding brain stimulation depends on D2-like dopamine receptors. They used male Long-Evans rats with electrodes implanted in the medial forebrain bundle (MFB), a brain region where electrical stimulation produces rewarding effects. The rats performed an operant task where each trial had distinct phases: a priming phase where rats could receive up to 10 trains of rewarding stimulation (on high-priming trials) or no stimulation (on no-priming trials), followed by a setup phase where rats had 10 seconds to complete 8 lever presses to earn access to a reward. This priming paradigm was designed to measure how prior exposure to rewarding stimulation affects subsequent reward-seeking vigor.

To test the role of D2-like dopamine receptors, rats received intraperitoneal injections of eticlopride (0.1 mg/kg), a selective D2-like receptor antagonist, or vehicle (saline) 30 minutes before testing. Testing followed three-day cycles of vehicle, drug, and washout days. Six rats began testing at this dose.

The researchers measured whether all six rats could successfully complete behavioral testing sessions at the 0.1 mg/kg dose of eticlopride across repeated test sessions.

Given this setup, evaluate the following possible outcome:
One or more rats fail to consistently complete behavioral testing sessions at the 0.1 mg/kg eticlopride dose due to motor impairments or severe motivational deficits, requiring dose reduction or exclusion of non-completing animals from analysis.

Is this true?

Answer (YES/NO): YES